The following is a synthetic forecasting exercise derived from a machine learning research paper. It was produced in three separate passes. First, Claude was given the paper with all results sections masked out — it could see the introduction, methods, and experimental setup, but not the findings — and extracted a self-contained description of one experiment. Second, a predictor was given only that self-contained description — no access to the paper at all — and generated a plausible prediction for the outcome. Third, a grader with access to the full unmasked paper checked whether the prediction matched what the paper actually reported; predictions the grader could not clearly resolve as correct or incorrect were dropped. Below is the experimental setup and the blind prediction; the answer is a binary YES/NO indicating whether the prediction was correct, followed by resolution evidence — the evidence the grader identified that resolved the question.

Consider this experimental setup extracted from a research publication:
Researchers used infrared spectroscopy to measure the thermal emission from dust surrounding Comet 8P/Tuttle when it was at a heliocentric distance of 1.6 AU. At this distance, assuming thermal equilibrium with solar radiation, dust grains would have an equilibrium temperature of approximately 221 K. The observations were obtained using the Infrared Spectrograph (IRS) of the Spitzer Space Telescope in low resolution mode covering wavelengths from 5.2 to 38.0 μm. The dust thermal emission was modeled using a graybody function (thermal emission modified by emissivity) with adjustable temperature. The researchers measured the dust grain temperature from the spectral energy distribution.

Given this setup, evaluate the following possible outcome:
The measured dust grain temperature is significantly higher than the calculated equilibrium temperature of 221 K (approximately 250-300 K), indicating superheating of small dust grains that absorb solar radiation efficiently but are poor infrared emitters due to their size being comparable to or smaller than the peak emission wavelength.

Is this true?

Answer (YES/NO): YES